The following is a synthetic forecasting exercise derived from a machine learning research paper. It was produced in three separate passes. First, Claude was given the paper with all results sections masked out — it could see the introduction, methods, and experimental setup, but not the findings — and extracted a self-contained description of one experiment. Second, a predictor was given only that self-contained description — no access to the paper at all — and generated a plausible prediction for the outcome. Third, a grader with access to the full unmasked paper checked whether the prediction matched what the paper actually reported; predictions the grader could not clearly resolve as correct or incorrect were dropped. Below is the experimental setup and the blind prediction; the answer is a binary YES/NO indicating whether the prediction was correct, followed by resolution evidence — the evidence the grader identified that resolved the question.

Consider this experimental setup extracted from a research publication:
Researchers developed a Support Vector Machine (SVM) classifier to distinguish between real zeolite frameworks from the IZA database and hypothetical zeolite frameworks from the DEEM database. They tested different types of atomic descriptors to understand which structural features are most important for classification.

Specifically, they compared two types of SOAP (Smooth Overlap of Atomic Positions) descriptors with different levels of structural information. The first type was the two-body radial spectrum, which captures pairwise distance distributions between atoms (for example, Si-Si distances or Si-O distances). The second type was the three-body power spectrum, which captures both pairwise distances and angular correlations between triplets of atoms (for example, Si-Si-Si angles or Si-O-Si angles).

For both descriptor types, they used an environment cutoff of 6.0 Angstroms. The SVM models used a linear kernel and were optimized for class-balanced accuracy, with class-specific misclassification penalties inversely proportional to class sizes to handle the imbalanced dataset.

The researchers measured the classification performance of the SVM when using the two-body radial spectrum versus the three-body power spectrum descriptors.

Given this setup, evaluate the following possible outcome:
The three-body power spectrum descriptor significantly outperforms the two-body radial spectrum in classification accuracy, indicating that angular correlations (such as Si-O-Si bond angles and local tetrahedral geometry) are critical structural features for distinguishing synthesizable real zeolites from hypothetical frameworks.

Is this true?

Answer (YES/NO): YES